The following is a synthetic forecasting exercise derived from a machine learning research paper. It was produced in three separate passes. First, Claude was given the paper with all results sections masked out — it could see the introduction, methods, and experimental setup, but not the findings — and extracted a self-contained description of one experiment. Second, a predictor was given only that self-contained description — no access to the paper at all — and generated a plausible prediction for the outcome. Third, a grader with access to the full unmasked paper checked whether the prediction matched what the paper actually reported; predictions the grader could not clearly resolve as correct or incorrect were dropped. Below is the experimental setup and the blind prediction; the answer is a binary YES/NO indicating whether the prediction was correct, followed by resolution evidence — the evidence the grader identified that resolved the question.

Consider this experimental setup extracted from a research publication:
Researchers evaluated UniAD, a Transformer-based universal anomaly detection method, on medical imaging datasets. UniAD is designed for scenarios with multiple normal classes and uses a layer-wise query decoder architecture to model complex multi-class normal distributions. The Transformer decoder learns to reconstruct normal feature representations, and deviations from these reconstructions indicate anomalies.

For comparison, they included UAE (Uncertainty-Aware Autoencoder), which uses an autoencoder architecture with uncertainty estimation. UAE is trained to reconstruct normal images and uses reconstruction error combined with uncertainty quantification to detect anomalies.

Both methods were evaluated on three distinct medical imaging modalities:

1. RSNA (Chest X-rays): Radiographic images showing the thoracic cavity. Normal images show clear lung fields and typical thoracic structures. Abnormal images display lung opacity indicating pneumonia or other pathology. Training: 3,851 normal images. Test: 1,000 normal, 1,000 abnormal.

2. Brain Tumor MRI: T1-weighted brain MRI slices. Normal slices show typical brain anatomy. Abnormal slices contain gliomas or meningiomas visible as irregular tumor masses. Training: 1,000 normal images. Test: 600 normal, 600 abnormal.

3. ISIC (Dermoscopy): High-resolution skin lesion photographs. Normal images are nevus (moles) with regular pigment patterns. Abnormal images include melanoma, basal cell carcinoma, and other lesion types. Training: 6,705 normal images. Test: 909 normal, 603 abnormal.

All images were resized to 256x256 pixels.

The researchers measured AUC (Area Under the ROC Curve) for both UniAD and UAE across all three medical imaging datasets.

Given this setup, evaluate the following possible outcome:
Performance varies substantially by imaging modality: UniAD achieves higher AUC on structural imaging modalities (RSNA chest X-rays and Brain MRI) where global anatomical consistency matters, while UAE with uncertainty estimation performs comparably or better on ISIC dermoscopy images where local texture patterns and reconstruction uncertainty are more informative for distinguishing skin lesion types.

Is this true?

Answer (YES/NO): NO